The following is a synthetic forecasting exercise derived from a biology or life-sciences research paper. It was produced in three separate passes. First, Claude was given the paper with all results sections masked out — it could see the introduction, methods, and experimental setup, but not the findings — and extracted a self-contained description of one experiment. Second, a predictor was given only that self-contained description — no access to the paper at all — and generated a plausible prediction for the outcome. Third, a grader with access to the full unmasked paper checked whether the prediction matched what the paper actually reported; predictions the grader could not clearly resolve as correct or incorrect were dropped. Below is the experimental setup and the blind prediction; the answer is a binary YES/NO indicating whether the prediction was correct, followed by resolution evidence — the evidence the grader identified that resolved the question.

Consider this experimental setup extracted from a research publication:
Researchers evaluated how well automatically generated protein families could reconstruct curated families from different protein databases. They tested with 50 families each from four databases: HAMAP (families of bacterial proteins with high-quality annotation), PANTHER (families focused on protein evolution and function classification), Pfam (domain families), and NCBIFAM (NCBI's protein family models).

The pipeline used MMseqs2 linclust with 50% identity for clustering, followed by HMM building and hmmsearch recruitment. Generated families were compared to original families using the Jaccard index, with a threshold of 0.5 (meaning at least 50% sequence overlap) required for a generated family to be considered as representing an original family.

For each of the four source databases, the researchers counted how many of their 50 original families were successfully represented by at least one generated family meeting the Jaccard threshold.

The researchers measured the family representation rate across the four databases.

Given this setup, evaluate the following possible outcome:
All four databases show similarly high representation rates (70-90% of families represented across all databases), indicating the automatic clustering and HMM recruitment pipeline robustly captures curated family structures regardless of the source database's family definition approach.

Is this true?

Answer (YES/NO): NO